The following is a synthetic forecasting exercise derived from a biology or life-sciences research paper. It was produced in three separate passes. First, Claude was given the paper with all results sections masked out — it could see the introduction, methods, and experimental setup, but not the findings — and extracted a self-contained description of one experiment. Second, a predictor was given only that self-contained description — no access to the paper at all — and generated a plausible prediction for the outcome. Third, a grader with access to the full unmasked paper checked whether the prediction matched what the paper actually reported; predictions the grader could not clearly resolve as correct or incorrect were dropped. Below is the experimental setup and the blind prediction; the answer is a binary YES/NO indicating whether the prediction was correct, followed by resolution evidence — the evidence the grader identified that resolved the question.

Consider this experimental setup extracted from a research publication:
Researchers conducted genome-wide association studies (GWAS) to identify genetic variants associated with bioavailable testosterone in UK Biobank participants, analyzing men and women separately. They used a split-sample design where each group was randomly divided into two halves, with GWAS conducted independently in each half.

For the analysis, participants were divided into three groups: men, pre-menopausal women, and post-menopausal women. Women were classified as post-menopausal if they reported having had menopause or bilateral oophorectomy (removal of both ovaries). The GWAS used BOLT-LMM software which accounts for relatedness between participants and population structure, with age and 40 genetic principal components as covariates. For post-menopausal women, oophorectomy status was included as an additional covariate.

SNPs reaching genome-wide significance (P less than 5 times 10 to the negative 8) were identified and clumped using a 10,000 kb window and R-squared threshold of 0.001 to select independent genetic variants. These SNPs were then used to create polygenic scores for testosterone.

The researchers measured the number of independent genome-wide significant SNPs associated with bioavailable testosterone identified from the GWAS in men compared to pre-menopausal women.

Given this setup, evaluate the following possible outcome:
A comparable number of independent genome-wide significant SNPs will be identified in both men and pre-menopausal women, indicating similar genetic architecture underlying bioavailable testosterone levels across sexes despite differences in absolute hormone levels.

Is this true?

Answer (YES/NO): NO